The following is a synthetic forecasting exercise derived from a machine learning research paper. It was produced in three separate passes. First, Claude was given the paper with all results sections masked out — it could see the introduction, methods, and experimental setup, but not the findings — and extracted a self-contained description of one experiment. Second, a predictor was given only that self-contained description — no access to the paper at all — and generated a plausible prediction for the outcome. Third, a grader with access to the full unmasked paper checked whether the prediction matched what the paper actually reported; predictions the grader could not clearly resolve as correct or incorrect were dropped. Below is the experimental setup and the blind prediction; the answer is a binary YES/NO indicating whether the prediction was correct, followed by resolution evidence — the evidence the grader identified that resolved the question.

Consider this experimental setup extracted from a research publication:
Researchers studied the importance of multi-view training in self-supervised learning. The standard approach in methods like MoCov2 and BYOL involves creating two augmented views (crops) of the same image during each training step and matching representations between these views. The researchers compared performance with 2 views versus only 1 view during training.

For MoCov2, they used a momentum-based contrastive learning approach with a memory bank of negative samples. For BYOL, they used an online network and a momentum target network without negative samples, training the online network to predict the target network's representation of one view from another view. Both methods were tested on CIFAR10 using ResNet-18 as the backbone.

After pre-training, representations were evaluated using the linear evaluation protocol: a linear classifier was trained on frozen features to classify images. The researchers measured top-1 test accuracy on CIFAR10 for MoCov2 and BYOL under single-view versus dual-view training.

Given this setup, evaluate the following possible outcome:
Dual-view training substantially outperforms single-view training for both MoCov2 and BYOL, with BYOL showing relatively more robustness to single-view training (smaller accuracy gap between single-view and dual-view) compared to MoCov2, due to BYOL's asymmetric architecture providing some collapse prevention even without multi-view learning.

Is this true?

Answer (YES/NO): NO